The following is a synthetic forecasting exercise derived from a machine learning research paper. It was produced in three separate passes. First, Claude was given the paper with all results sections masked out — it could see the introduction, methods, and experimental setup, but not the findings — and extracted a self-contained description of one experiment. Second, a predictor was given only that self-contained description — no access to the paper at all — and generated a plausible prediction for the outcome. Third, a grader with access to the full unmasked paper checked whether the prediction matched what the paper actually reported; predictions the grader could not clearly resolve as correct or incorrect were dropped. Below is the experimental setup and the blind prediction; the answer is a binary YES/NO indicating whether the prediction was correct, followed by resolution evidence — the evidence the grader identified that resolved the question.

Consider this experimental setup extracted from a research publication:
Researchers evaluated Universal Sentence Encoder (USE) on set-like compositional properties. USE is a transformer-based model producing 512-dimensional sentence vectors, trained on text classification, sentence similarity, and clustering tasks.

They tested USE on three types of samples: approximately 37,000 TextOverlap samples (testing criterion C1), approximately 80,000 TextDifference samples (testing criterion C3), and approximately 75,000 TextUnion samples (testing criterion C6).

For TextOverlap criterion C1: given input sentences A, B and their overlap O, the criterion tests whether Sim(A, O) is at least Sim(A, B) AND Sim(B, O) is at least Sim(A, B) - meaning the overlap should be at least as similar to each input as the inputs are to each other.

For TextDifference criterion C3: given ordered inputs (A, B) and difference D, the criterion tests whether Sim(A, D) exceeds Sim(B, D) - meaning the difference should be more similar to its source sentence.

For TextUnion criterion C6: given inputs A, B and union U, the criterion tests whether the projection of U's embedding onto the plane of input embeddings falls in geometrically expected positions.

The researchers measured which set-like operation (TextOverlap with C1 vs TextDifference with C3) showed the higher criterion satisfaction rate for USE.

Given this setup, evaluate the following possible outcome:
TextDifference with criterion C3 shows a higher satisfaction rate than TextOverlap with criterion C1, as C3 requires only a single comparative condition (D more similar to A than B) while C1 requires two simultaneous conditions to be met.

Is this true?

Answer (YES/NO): YES